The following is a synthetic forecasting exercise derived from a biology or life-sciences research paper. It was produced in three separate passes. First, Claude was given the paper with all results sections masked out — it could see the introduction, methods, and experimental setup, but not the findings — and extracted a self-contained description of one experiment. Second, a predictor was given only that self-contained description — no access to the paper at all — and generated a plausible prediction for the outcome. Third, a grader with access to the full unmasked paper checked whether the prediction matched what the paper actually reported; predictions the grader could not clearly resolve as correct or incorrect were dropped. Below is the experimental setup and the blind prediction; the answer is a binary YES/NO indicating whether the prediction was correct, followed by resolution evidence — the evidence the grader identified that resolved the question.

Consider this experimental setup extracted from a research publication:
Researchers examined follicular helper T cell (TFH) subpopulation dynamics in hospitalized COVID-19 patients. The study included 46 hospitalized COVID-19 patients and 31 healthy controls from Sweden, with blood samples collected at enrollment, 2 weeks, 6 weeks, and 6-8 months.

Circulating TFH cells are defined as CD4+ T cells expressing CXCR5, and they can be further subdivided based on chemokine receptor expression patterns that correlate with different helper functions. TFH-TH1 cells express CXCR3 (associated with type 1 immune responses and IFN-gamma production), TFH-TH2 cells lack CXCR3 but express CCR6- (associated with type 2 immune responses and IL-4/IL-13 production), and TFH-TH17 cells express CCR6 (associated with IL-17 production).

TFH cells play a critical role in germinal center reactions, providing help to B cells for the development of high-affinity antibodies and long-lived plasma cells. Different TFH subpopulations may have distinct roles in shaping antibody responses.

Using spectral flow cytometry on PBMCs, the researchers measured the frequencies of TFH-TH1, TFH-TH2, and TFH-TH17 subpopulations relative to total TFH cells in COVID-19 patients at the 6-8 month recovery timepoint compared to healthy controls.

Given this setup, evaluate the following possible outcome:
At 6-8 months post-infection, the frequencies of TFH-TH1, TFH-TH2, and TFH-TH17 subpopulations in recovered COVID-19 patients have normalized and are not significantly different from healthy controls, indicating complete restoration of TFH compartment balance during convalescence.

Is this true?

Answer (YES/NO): NO